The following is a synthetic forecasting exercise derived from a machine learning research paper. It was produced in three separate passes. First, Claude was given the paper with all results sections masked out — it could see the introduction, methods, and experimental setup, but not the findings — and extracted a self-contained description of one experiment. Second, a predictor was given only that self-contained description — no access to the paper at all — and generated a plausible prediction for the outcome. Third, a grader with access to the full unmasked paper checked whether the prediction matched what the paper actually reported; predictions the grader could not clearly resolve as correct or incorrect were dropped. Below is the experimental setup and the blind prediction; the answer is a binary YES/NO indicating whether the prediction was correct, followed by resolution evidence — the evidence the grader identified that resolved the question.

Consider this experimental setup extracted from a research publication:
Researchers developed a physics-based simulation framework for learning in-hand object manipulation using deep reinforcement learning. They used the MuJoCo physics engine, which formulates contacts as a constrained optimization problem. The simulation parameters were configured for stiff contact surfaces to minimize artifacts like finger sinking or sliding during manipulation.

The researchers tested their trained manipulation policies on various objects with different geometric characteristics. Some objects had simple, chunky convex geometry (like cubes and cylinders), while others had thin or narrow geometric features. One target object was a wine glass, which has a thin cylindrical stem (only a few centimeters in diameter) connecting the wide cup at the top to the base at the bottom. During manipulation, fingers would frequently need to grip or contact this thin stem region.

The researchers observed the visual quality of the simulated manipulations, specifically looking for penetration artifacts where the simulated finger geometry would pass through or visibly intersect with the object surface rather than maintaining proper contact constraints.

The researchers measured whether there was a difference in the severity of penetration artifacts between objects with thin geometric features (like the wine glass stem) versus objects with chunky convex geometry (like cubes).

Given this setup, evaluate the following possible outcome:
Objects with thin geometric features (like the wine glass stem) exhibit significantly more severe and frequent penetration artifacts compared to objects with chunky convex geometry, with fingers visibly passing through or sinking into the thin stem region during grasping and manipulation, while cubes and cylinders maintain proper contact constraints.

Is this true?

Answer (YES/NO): NO